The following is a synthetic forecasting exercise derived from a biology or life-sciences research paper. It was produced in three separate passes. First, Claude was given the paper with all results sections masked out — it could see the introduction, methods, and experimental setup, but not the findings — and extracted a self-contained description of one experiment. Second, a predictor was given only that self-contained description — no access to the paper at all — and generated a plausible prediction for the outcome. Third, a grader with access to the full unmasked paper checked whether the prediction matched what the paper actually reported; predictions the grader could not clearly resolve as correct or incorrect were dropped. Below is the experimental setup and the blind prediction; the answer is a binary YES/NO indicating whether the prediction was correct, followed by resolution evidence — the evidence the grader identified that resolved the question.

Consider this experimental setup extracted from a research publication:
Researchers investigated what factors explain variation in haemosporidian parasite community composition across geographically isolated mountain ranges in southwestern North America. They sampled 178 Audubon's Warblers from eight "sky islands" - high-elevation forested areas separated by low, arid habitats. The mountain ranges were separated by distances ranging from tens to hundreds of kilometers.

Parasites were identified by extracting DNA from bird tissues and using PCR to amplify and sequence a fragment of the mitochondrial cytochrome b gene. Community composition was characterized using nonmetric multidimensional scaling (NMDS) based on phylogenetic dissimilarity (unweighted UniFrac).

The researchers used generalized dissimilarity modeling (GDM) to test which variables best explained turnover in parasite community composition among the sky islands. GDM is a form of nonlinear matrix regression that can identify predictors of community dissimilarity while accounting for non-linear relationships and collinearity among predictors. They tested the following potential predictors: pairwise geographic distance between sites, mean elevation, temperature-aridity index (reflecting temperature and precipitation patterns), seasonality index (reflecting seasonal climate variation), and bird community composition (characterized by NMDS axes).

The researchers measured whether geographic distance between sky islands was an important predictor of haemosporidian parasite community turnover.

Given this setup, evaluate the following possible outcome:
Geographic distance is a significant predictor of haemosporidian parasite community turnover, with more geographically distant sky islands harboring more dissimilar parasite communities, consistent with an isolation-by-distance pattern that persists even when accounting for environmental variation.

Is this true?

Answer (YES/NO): NO